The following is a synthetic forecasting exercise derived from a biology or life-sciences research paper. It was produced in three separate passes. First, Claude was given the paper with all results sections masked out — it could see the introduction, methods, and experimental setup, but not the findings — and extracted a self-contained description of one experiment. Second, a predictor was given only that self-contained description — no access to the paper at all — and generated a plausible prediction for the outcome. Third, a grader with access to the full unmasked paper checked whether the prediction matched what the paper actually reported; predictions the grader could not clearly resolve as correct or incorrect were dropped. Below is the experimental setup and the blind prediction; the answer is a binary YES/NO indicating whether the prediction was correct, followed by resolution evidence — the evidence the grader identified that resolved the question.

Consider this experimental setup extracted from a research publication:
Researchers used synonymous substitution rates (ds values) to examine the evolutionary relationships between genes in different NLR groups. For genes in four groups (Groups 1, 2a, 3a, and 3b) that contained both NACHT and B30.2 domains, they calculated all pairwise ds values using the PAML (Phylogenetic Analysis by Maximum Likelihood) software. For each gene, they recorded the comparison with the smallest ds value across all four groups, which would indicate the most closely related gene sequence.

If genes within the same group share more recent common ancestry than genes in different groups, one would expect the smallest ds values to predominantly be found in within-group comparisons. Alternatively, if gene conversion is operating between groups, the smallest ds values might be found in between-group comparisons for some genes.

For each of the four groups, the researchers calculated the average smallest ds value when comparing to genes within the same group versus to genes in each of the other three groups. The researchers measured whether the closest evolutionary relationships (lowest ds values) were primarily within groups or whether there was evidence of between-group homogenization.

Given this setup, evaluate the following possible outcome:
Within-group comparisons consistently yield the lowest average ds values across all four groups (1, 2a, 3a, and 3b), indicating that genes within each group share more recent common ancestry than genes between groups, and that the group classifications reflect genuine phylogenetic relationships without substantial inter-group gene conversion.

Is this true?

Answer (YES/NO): NO